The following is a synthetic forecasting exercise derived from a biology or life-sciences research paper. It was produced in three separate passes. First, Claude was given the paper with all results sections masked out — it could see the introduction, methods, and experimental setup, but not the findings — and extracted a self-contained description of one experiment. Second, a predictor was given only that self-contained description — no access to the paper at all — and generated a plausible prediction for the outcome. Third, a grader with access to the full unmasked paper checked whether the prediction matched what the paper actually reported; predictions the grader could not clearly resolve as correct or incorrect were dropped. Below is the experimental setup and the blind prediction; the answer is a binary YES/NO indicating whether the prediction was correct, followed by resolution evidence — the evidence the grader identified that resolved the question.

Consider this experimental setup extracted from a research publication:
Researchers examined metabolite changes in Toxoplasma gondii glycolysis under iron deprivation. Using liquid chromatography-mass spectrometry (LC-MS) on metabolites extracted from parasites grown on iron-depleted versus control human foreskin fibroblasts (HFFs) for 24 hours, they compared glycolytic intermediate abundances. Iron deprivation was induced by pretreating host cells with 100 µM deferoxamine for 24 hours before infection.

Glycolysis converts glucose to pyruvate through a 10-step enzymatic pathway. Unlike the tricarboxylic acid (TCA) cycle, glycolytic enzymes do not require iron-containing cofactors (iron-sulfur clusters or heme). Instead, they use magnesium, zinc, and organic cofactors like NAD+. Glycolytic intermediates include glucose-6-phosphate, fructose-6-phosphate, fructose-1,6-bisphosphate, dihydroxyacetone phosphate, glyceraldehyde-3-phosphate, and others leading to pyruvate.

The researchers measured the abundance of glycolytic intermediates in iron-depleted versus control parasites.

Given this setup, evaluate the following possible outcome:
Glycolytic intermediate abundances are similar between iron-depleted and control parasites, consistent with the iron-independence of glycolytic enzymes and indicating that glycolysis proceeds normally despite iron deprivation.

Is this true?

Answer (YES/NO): NO